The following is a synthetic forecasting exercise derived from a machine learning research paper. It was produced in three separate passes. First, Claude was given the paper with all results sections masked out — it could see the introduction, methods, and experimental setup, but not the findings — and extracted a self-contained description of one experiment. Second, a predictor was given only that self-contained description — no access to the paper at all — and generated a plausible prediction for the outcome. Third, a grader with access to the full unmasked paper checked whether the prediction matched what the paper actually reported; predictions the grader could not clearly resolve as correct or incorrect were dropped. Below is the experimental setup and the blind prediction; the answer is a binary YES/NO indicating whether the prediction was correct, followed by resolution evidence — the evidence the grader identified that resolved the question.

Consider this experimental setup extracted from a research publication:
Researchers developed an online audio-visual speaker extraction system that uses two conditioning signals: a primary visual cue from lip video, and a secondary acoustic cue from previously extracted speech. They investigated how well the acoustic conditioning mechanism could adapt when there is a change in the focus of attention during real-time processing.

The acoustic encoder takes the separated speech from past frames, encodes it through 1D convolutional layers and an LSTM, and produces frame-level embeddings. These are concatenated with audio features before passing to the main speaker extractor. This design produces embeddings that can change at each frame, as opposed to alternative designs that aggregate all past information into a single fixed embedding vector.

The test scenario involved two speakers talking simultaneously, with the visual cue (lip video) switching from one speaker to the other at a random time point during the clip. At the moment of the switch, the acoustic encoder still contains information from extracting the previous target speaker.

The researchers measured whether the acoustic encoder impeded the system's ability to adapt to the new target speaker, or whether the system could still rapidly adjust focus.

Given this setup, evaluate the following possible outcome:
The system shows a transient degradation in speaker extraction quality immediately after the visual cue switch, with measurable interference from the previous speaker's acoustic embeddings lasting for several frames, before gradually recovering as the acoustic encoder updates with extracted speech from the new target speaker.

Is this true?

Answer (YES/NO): NO